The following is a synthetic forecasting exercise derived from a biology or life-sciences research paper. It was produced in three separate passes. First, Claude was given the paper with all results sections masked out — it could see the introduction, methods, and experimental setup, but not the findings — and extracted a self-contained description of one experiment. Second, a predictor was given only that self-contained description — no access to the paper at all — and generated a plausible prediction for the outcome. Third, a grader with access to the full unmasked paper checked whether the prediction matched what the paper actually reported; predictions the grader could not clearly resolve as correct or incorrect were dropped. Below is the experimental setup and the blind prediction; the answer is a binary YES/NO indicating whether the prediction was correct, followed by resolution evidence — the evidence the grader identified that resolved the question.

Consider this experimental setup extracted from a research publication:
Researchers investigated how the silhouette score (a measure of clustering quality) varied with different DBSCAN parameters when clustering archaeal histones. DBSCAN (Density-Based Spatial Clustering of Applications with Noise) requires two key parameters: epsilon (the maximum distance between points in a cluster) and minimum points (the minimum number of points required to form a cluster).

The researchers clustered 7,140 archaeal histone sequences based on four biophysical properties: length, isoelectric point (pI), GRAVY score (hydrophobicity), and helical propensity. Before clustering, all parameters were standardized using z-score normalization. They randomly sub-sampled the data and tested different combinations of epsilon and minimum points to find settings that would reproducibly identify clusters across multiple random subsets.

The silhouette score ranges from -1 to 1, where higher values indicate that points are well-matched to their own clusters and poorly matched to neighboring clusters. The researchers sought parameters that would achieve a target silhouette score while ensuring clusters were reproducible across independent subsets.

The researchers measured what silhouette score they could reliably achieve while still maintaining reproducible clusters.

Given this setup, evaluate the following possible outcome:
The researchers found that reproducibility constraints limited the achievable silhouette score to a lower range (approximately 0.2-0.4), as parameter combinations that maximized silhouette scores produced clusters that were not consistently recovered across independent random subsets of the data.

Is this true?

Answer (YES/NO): YES